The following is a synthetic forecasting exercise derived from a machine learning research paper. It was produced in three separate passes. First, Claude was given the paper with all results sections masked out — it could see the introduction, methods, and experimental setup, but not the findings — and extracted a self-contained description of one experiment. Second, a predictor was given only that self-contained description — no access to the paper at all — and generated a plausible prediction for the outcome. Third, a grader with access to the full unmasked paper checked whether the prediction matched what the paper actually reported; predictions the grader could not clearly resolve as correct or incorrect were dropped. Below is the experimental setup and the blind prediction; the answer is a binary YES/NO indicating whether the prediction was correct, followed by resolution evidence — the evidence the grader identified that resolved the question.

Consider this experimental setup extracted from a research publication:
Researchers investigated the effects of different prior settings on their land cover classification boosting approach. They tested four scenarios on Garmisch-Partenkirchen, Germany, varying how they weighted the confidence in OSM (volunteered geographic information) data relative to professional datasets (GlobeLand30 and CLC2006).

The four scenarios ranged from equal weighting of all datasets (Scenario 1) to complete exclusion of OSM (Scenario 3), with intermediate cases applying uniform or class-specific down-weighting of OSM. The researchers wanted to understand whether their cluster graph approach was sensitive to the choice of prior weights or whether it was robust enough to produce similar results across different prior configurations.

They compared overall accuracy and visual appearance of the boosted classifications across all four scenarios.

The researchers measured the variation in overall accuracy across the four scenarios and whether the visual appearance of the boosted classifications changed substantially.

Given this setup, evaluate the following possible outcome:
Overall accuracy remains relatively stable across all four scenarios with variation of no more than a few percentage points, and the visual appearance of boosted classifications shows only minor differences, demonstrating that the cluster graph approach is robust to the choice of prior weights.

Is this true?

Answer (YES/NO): YES